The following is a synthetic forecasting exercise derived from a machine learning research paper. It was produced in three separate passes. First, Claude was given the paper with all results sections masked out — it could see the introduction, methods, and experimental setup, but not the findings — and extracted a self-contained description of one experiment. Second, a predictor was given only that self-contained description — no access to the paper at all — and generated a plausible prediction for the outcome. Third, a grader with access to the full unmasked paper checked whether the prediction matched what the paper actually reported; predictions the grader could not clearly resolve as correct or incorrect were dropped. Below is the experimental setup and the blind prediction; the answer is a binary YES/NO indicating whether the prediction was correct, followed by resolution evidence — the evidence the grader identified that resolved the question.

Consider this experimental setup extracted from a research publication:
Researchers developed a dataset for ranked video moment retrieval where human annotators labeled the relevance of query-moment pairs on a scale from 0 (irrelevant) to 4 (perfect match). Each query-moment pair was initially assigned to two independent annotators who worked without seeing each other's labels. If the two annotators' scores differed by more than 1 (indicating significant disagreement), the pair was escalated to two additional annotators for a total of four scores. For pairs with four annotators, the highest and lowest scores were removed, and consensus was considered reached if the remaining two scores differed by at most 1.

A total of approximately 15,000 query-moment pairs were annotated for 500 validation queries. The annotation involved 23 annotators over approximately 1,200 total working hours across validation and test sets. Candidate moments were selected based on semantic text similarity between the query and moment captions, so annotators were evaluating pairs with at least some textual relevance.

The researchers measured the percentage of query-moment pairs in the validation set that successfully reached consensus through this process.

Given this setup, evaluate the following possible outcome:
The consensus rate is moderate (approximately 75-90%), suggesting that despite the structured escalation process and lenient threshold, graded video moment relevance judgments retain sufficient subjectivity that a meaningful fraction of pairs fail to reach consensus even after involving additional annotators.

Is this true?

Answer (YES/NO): NO